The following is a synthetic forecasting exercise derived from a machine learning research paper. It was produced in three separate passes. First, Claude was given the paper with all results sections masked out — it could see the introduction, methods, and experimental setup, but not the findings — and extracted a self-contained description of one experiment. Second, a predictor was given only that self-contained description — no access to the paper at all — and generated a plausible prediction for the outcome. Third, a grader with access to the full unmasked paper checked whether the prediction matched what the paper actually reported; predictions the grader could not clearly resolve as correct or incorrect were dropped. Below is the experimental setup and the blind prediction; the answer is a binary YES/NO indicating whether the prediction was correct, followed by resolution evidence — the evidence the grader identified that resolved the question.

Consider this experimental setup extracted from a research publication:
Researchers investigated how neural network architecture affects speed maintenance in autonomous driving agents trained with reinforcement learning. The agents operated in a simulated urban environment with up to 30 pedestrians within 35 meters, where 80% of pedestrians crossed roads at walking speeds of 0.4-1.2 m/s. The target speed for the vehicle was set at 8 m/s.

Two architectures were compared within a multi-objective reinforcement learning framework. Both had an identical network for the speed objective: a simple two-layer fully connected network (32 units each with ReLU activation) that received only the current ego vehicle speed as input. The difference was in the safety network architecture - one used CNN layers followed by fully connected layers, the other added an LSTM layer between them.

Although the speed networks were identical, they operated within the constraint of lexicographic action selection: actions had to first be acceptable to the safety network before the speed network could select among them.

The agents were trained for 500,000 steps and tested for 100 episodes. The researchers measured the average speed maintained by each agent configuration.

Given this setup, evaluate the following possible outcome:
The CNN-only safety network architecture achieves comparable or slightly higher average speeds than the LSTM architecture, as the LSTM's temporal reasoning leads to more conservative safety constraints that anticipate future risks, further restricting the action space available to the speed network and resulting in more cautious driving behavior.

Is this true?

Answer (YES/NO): NO